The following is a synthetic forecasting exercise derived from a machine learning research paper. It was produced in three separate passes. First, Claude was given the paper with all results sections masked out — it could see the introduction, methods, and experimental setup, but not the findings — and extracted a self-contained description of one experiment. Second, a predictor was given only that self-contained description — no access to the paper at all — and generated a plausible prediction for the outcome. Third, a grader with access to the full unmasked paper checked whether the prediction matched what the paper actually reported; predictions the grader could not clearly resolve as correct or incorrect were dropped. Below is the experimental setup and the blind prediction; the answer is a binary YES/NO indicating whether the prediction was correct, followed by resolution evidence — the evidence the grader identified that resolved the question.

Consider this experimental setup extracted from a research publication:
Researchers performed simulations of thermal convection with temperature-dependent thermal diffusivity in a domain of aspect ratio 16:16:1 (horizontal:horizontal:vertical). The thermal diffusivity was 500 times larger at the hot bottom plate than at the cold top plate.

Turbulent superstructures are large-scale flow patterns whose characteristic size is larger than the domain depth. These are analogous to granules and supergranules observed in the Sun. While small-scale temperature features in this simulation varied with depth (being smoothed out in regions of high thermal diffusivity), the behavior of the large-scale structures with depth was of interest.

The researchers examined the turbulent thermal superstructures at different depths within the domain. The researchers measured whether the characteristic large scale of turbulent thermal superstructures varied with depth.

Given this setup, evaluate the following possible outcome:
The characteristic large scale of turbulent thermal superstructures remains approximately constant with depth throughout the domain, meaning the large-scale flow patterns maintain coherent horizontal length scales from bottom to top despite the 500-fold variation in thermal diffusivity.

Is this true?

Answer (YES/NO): YES